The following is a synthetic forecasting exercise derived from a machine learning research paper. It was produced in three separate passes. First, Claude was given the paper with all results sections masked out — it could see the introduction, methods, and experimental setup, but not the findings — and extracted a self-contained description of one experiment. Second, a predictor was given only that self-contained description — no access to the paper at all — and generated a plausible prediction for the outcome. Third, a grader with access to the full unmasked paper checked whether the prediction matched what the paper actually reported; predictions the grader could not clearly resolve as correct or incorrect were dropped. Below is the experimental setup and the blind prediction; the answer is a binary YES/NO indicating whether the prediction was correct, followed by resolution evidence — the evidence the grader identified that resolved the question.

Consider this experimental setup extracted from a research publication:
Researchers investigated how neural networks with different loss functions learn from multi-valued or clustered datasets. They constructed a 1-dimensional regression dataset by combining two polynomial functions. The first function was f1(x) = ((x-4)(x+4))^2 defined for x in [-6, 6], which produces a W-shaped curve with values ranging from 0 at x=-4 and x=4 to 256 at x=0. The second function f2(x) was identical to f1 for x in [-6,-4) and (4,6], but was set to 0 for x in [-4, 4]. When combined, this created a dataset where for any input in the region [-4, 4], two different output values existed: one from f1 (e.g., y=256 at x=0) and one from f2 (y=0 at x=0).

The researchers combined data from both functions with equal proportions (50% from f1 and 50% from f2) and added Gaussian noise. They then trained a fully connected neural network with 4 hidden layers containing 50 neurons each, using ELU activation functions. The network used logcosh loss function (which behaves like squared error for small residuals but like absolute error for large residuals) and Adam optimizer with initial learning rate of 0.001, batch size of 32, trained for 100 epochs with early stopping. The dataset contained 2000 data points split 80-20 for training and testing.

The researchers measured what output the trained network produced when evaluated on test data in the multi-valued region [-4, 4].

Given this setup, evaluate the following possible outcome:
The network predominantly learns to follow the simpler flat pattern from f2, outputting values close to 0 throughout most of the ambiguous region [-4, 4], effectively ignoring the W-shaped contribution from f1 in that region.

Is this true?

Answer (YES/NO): NO